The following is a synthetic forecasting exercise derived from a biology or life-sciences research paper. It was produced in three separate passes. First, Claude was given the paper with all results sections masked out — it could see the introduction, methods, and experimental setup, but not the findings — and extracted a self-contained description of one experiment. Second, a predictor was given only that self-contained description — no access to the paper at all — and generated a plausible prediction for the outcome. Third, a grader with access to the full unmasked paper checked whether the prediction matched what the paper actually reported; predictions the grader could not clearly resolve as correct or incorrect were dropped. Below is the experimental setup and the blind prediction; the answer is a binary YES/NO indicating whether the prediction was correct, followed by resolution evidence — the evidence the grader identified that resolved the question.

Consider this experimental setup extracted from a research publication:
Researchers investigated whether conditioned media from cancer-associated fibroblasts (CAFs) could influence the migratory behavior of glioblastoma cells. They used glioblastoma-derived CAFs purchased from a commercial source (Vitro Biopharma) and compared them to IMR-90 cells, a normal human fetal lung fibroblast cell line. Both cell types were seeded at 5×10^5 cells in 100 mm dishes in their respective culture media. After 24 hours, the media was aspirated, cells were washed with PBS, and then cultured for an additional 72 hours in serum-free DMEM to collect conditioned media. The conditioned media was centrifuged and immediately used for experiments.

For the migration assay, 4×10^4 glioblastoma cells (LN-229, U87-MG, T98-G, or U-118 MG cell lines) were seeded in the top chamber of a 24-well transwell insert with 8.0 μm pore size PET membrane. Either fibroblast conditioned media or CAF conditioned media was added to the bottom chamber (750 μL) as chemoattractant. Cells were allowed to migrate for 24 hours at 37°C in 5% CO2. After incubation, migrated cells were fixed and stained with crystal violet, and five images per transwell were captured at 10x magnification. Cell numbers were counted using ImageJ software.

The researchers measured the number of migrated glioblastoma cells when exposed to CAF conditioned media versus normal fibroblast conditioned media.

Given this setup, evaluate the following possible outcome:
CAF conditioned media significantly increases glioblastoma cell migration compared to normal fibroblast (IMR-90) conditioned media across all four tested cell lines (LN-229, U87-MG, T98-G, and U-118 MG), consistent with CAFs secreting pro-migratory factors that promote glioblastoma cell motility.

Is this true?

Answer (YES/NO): NO